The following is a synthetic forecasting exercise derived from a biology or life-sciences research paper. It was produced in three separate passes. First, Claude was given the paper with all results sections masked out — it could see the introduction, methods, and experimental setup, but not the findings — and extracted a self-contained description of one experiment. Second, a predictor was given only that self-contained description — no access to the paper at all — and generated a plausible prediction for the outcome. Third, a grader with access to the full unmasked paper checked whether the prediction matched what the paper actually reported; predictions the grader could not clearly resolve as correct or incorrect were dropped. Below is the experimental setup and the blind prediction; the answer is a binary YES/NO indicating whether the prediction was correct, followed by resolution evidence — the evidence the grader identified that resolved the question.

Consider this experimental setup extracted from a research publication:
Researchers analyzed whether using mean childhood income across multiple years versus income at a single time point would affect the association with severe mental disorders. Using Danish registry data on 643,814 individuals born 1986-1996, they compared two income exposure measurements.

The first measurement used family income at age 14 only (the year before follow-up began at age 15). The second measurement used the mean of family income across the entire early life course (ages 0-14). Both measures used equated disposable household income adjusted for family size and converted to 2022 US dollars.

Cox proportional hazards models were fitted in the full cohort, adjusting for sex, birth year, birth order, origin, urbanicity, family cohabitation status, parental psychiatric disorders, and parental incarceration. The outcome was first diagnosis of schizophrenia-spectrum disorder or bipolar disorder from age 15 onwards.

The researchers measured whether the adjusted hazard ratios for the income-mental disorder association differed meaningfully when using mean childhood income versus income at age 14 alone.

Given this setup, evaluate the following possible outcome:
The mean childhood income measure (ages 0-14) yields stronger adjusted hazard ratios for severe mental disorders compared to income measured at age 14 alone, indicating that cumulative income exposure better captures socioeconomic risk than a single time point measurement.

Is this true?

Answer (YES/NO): YES